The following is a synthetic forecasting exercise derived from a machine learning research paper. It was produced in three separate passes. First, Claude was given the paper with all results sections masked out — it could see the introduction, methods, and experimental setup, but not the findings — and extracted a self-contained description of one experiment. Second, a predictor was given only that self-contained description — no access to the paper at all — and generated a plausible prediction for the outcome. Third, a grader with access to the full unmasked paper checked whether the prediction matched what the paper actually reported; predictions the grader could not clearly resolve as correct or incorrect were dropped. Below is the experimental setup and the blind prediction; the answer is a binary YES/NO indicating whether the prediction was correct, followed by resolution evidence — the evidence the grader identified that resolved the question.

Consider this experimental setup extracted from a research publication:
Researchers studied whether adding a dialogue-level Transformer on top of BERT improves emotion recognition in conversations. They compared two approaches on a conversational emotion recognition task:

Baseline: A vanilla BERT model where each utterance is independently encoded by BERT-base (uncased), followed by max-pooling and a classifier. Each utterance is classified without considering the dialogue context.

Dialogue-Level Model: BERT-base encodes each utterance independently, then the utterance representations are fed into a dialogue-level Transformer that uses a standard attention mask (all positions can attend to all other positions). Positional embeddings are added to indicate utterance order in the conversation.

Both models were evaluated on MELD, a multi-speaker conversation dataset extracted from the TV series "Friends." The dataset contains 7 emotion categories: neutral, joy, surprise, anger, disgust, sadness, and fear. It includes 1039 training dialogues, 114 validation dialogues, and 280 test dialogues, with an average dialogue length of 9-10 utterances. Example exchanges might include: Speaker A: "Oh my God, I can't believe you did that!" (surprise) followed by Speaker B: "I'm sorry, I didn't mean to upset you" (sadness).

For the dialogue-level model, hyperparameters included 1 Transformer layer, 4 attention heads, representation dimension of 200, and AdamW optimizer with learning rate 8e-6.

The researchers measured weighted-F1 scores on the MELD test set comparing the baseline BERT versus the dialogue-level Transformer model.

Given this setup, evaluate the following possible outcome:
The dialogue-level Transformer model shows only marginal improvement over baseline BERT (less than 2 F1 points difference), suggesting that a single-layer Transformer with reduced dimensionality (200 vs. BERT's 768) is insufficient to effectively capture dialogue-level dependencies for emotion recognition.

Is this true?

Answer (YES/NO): YES